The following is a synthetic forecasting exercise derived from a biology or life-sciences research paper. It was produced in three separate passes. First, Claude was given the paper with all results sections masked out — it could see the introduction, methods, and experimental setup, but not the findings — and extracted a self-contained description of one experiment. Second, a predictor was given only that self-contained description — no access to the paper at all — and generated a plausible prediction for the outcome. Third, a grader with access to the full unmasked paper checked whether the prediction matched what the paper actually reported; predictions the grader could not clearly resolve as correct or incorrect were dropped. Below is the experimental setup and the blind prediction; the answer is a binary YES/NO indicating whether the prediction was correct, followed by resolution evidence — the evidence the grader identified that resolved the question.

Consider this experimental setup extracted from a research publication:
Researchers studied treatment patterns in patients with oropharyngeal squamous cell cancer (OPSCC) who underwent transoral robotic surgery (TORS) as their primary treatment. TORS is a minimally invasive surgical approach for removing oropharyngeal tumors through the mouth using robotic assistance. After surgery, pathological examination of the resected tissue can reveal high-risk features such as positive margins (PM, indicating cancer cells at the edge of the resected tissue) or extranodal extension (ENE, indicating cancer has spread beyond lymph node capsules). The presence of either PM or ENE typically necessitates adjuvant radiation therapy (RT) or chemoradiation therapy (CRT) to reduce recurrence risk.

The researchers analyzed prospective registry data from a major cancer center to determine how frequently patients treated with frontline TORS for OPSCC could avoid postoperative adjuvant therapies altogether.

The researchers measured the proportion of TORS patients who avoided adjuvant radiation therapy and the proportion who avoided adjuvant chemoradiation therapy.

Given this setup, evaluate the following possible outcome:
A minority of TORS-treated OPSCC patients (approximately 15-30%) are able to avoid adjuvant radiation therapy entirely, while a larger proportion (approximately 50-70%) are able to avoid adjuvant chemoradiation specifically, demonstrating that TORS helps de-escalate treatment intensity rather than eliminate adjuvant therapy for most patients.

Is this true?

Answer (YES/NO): NO